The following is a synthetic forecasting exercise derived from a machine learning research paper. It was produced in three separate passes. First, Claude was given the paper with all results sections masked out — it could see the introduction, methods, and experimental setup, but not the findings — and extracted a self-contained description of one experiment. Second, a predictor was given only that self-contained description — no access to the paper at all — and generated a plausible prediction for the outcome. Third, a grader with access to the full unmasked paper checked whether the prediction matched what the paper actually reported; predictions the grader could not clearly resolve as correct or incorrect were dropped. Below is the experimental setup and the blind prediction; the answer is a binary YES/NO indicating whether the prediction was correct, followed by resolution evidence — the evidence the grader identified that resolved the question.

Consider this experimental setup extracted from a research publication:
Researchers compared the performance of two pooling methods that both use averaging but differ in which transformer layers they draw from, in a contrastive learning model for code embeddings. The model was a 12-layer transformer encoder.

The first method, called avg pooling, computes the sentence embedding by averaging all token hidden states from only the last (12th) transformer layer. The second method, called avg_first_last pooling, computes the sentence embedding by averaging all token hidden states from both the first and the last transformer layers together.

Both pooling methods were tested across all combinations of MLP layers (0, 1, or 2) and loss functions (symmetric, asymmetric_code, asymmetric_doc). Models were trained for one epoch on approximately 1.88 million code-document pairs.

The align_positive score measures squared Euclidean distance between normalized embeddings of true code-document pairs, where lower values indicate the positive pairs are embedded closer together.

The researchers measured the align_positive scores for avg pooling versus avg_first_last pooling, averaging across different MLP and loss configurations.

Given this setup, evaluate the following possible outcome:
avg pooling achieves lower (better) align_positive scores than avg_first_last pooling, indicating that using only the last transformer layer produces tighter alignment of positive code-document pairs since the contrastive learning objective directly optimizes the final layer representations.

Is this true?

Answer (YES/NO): YES